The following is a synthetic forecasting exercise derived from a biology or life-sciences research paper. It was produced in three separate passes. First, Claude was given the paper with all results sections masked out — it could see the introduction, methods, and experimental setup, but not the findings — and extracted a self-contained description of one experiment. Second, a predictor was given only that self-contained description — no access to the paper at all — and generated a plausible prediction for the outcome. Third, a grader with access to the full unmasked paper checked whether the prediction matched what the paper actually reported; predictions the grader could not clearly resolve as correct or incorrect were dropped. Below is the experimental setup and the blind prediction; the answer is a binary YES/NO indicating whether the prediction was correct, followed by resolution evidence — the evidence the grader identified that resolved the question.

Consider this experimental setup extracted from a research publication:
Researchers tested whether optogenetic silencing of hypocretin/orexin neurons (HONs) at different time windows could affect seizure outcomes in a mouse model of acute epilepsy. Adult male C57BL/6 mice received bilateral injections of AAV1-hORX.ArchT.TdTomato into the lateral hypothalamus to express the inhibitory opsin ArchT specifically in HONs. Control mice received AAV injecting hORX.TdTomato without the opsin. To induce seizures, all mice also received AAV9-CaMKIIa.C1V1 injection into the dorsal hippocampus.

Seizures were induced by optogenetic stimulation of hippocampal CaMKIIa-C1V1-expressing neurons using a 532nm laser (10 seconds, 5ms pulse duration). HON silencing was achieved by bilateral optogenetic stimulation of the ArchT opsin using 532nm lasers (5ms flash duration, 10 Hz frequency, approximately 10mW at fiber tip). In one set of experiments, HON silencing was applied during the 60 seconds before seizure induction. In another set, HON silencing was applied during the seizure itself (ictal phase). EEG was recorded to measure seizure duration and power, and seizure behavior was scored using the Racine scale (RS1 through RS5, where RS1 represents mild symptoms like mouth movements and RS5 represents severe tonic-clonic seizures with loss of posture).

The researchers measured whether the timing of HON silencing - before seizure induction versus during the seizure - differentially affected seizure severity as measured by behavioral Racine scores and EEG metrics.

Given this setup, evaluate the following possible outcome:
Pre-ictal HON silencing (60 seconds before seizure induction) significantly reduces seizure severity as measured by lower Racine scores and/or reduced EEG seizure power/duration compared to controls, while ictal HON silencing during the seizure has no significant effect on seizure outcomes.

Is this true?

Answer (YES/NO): YES